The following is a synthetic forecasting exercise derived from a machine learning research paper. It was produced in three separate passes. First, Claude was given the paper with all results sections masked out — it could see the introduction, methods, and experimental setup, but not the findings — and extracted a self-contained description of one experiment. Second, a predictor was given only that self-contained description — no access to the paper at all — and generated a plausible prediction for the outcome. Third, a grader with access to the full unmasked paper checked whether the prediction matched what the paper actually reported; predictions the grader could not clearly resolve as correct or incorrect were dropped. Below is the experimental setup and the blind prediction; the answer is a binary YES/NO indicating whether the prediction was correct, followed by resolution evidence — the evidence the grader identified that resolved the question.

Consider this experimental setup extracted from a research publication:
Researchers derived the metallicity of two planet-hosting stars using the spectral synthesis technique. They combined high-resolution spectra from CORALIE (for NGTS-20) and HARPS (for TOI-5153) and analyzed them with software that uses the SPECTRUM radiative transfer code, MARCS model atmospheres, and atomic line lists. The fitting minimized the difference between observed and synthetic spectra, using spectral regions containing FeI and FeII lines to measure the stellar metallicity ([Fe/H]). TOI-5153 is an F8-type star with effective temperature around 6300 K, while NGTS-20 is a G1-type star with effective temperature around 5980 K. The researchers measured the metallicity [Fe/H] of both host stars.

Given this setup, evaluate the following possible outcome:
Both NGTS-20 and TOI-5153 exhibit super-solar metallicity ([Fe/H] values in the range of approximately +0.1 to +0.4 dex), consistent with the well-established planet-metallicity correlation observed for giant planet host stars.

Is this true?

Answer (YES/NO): YES